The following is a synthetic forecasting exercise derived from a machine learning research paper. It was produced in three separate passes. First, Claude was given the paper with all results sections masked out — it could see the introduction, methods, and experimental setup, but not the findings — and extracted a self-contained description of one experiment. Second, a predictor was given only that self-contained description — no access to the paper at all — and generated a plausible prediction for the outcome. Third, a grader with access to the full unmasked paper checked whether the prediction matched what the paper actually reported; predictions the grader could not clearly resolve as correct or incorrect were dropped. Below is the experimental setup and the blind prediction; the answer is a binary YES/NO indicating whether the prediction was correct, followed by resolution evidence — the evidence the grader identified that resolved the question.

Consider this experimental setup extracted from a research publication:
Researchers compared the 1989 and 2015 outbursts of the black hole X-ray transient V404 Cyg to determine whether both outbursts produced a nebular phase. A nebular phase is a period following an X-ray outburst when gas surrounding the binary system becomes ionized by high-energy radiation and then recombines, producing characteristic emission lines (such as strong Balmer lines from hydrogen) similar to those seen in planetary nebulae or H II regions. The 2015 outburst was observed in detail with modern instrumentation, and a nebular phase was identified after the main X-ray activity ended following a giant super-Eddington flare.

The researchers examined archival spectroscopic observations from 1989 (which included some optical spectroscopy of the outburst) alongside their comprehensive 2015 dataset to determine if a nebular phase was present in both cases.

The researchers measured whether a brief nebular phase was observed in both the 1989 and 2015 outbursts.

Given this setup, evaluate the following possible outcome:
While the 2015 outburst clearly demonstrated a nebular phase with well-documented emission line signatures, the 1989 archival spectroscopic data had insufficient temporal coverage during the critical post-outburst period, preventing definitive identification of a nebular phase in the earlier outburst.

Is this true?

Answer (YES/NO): NO